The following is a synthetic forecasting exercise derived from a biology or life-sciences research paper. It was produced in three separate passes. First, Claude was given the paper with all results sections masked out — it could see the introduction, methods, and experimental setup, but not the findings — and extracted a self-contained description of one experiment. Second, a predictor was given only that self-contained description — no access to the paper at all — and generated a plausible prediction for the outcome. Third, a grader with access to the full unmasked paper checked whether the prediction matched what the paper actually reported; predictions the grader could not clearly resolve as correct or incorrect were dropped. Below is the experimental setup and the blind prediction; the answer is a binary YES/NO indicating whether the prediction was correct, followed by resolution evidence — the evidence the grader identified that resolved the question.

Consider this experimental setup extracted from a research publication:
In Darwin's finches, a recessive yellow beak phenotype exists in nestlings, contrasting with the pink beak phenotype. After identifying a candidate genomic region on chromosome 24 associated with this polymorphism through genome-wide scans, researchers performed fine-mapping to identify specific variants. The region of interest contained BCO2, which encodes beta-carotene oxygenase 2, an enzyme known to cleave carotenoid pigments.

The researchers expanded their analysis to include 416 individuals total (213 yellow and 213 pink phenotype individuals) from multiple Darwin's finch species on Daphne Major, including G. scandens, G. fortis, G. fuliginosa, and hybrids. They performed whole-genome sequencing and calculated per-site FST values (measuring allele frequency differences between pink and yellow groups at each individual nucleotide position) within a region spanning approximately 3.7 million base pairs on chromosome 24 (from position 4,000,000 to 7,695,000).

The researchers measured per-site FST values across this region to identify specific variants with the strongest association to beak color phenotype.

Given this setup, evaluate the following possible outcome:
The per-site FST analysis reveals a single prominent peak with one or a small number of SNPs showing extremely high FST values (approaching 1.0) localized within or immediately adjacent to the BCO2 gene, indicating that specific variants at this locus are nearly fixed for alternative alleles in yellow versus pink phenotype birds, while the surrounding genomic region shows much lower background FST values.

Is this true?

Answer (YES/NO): NO